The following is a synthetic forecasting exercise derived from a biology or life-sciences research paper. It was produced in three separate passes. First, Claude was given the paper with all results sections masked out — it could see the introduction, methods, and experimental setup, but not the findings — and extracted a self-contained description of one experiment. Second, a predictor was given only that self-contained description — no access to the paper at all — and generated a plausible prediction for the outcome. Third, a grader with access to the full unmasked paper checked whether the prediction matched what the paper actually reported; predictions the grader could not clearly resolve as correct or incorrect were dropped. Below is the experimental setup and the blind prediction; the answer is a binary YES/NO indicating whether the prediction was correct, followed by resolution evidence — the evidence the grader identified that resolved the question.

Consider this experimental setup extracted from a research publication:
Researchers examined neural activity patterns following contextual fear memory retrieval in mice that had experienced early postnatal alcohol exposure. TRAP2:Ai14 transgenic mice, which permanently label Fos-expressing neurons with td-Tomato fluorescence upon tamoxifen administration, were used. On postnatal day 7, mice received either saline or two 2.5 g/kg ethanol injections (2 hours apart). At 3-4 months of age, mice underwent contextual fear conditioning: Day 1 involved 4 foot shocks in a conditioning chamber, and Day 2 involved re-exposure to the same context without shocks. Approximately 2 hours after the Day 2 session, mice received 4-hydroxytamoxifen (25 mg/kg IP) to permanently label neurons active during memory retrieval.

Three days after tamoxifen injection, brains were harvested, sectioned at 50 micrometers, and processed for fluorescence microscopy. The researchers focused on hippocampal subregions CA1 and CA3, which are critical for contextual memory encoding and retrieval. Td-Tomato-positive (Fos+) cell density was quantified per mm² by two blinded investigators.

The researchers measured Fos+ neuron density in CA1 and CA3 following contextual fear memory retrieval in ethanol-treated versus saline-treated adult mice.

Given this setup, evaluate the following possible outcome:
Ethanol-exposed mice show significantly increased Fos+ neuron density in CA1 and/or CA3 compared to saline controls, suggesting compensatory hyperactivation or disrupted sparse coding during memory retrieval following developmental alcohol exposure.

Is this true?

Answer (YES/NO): YES